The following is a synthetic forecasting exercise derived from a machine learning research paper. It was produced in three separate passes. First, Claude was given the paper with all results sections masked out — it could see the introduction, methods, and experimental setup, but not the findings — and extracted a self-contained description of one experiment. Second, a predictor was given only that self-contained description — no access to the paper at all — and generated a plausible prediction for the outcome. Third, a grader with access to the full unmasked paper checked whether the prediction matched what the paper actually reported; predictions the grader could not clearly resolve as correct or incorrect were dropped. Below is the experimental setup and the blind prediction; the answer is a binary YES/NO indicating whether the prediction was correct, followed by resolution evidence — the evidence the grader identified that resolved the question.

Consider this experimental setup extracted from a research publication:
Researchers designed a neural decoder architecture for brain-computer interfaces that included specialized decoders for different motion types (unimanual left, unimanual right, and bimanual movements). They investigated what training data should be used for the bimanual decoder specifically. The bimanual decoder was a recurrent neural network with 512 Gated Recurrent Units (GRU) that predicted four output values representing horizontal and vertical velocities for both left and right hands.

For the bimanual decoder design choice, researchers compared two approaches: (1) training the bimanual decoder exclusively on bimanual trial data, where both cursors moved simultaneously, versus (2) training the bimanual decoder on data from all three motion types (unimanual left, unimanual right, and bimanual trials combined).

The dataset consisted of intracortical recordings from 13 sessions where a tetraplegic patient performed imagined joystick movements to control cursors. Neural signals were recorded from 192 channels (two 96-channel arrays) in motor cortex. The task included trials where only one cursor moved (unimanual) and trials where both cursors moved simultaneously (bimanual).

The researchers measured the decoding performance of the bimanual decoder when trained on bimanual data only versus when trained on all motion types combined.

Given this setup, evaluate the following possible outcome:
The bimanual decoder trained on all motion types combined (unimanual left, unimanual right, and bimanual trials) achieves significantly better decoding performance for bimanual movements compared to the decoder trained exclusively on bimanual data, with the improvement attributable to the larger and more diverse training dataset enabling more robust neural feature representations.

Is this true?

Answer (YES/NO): NO